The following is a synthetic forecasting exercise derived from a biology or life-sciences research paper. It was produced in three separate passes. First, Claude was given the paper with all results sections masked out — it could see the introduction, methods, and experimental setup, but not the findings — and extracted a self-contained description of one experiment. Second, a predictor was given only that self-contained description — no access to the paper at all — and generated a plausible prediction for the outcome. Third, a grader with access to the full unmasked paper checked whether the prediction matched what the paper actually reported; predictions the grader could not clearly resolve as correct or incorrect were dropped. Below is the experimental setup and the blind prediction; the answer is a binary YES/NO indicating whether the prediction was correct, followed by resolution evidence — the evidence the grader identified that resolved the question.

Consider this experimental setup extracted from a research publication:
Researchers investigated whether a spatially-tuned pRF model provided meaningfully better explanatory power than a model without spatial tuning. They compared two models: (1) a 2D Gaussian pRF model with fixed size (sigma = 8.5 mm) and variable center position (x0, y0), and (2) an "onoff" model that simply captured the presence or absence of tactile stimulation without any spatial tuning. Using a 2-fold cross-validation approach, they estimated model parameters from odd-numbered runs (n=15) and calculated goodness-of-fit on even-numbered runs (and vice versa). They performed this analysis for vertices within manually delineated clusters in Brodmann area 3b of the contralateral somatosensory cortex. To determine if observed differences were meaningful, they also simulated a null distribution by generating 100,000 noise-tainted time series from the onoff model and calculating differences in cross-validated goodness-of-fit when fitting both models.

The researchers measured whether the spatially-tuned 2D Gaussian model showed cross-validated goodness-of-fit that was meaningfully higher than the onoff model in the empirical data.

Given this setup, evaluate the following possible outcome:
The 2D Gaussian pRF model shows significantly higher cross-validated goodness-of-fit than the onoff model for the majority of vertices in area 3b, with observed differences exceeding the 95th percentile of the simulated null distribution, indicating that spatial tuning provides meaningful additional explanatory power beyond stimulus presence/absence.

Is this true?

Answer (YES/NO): NO